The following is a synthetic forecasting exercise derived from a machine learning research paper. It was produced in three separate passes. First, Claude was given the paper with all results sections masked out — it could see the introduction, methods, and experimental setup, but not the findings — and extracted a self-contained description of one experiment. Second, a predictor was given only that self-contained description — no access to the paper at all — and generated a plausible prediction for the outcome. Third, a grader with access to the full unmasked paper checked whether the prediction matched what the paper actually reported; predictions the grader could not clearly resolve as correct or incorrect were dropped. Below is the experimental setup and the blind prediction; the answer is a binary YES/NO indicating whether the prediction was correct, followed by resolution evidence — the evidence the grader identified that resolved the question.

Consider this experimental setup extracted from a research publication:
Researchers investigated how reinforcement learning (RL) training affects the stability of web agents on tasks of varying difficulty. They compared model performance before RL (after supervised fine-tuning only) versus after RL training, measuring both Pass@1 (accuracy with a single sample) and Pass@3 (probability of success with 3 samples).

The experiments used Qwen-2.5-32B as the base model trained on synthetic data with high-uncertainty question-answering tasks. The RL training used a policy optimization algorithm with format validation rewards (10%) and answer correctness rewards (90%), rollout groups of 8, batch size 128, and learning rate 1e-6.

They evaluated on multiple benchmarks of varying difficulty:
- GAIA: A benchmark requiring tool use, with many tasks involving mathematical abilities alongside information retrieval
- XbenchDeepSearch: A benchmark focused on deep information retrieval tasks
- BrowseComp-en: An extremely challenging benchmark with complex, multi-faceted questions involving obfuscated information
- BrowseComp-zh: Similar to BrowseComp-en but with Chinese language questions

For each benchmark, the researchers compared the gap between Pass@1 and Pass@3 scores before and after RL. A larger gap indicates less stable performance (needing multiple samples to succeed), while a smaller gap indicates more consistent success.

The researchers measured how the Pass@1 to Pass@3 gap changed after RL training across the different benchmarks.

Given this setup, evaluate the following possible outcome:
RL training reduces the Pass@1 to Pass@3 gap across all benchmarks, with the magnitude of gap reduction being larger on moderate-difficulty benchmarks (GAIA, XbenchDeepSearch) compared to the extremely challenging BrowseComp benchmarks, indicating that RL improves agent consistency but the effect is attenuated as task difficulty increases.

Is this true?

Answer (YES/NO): NO